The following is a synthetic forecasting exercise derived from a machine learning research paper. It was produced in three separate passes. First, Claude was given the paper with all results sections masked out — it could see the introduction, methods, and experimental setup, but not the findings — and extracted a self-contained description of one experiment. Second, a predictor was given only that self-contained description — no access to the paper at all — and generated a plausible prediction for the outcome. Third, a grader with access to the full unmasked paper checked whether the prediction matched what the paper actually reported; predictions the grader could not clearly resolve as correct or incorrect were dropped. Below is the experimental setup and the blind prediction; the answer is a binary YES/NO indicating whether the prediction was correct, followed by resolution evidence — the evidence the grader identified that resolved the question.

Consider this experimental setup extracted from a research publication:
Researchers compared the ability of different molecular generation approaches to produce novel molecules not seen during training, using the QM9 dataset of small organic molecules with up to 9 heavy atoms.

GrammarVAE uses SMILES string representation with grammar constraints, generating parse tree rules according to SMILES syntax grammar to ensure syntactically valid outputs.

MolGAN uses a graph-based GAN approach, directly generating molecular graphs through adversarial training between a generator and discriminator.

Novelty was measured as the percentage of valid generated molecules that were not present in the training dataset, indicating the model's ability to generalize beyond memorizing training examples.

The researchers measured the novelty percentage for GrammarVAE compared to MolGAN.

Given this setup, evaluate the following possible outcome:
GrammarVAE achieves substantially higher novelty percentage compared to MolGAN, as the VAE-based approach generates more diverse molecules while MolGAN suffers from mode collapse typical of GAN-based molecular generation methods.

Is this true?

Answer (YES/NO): NO